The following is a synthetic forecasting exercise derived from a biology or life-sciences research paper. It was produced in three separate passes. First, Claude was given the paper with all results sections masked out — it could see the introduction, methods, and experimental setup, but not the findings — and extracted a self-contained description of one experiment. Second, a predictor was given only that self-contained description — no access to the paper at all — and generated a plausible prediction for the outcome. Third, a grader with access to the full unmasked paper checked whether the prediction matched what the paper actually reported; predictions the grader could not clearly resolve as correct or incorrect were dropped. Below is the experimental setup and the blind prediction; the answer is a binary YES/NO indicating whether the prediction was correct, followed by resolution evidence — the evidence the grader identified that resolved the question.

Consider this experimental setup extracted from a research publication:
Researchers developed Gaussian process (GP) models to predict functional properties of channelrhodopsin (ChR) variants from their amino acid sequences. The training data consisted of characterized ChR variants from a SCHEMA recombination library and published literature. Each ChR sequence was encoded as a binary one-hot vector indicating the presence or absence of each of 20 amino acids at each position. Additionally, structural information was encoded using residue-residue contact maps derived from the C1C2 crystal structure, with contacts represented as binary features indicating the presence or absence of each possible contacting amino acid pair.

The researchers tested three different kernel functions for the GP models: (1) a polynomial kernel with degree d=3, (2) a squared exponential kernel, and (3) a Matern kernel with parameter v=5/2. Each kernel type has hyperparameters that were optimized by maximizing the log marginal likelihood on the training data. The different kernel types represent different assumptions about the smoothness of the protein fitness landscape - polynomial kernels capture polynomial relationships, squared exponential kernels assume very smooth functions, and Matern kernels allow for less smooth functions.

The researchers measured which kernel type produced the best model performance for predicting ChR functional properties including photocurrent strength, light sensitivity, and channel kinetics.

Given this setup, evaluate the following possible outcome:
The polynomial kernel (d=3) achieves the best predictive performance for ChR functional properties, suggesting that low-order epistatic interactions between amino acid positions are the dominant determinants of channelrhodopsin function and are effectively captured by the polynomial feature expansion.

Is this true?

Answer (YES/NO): NO